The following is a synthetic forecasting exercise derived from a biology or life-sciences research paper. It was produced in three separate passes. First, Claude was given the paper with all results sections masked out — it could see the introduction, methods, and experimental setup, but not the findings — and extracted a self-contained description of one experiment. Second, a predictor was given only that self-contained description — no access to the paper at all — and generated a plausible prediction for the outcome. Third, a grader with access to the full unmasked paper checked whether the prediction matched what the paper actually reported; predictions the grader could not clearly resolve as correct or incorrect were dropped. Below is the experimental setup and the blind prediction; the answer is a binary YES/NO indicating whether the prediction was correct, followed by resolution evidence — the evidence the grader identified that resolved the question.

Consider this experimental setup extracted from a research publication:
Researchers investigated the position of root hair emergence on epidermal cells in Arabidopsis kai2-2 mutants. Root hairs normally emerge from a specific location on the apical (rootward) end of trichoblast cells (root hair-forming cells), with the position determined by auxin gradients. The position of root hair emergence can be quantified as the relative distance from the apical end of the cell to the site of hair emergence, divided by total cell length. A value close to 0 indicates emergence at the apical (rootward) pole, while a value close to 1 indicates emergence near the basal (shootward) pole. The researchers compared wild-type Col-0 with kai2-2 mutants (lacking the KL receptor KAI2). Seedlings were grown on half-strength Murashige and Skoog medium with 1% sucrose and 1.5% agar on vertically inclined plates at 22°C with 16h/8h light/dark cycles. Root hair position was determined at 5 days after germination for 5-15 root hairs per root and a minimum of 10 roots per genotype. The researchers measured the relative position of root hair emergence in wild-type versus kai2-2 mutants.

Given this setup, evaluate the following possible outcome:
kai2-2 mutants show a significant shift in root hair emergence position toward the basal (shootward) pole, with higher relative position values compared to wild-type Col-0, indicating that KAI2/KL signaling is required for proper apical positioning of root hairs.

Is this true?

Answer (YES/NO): NO